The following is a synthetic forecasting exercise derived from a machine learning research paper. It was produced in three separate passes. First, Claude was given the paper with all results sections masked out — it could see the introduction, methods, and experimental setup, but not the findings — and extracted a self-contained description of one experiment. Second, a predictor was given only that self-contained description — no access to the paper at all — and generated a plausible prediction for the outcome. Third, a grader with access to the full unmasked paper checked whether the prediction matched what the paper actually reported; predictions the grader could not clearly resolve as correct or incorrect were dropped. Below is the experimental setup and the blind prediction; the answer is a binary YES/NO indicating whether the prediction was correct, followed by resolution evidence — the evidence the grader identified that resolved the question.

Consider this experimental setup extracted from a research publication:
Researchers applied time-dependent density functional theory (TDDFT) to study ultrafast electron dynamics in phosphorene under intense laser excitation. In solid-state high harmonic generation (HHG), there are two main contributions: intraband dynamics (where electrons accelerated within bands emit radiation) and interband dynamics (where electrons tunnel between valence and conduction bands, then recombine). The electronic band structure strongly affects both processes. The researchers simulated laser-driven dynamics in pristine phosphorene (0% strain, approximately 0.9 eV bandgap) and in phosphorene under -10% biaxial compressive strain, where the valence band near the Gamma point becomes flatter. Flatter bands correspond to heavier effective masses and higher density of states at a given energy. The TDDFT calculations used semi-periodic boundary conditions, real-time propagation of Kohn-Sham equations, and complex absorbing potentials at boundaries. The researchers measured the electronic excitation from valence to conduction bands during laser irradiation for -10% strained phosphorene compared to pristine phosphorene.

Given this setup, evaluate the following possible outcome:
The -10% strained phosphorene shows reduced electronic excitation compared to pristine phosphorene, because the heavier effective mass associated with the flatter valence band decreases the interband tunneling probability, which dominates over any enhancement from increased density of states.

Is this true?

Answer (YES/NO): NO